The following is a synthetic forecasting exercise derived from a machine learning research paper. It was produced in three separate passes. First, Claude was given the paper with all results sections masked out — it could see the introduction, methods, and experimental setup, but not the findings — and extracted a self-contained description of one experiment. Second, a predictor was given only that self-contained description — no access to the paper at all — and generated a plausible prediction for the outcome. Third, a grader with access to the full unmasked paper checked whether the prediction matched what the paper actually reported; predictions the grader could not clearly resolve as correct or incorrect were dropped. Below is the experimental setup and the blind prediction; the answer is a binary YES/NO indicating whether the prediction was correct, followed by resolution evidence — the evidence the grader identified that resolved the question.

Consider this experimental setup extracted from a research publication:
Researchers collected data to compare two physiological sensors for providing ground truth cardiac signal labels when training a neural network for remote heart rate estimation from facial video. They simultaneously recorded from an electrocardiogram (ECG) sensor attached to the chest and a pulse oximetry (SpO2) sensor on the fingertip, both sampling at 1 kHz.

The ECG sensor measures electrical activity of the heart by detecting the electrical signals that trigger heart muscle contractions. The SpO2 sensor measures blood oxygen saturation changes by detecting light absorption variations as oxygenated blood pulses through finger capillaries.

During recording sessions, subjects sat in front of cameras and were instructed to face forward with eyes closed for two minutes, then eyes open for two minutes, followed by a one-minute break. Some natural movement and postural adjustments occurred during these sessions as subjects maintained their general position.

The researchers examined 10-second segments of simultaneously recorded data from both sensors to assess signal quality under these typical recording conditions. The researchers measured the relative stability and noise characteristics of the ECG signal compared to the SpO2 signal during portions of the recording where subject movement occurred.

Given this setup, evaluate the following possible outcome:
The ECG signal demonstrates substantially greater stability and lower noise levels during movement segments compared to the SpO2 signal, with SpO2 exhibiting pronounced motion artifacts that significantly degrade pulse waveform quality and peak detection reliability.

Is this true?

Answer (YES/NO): YES